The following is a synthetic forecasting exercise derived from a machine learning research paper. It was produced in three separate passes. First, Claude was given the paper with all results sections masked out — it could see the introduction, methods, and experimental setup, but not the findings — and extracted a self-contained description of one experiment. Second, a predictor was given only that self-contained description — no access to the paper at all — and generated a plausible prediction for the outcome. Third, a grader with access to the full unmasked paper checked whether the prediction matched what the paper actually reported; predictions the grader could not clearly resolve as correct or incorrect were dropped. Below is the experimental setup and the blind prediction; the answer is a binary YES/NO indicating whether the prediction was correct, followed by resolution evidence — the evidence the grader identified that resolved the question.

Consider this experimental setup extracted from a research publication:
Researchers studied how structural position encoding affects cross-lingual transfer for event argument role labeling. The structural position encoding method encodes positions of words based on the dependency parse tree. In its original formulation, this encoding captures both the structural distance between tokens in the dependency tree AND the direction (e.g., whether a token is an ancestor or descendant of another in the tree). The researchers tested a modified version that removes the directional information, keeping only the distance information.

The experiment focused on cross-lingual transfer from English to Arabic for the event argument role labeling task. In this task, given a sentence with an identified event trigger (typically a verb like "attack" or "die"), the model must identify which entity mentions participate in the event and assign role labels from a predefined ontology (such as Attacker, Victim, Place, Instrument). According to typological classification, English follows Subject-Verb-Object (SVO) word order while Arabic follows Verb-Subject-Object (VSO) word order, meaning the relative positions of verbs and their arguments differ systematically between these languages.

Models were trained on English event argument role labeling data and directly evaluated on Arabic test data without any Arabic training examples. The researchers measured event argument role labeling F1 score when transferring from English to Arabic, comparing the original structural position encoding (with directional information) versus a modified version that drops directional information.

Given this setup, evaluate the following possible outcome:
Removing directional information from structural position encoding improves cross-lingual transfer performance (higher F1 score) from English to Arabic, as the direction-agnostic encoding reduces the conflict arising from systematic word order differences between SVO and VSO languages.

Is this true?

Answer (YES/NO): YES